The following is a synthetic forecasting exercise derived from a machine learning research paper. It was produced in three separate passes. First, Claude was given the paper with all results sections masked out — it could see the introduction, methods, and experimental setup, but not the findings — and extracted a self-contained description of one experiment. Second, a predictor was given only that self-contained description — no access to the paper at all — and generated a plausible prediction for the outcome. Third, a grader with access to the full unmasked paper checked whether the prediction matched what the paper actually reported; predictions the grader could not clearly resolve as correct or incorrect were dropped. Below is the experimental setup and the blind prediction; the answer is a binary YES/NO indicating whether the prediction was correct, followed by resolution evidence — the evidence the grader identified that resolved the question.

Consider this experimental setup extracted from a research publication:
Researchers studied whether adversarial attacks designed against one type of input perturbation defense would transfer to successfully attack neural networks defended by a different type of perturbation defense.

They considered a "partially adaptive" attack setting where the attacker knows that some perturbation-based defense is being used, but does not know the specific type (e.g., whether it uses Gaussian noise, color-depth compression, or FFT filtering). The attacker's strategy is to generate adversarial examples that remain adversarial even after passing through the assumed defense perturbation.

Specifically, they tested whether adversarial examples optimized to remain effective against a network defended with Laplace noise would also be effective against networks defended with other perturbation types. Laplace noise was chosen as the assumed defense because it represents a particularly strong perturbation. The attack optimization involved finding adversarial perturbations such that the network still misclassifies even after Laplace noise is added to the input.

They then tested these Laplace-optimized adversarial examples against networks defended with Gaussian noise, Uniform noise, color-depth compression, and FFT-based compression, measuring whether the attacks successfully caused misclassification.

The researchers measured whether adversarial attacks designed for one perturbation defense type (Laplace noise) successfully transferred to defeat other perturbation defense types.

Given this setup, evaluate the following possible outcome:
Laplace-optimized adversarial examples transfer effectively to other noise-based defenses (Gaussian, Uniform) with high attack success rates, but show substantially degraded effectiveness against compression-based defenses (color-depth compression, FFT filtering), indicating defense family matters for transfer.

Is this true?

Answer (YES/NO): NO